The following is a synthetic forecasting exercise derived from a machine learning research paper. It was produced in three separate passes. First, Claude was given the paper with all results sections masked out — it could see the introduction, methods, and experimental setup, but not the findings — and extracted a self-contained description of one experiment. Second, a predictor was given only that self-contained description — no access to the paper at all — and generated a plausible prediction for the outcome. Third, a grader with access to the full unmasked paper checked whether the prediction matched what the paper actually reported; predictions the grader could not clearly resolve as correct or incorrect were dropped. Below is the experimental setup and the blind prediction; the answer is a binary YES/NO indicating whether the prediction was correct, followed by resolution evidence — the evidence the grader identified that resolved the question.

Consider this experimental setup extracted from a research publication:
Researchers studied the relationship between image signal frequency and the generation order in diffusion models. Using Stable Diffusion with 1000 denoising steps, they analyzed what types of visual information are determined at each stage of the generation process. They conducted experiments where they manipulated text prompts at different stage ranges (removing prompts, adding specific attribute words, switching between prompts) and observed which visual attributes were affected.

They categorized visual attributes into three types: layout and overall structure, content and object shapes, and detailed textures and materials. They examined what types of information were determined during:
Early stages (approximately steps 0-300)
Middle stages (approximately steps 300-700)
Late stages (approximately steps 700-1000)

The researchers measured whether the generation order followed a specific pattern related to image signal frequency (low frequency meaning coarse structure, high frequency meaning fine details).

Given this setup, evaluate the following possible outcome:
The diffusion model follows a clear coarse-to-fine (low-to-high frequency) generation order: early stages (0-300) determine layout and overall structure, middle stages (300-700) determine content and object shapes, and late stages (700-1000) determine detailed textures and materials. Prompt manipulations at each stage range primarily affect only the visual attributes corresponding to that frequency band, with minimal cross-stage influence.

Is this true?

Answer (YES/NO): NO